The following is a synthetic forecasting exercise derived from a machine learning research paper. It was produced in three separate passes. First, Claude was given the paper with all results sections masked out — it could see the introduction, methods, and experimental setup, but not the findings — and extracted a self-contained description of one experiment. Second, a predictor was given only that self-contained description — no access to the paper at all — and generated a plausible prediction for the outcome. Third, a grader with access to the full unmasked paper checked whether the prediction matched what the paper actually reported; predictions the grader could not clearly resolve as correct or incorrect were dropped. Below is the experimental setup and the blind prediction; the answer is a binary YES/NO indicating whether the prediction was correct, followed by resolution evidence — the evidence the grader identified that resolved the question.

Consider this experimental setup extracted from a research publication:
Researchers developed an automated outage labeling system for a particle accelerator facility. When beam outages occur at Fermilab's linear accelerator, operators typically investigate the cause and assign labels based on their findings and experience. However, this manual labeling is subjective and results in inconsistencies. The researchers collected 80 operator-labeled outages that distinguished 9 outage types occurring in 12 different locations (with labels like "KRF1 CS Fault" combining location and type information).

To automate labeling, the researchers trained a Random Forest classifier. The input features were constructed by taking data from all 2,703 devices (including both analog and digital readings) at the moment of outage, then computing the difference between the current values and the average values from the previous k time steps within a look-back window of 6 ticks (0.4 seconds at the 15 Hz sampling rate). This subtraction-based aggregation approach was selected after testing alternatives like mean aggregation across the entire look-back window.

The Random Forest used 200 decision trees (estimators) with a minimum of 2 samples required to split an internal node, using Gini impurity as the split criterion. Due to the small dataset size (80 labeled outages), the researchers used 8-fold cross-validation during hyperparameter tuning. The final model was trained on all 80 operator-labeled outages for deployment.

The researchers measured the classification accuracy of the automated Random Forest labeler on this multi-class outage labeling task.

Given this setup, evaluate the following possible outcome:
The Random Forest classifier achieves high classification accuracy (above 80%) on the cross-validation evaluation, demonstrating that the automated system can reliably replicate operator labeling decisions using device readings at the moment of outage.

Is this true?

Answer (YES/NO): YES